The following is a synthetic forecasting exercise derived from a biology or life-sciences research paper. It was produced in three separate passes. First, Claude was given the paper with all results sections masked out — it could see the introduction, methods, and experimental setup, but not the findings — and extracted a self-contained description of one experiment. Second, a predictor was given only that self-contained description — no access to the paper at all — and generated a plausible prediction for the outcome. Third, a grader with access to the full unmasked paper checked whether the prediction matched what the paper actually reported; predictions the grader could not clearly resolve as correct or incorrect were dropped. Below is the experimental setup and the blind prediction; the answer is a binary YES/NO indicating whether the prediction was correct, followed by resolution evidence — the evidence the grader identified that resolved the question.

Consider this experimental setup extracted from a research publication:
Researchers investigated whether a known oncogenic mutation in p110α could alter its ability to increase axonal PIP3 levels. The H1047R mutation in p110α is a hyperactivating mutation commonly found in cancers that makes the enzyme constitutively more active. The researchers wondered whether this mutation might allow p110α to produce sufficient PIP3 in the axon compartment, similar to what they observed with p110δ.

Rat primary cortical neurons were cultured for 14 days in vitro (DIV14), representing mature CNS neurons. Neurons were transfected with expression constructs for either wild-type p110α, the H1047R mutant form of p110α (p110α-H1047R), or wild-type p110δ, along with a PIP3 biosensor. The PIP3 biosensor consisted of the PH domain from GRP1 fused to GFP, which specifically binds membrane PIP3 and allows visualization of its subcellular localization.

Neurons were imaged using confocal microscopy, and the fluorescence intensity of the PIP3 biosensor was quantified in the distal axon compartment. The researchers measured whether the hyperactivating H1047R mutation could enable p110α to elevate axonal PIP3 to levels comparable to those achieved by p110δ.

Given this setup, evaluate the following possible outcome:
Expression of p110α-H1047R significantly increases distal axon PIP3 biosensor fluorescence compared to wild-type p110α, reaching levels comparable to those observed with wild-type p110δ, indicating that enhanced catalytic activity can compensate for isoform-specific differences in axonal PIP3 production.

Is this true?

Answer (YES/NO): YES